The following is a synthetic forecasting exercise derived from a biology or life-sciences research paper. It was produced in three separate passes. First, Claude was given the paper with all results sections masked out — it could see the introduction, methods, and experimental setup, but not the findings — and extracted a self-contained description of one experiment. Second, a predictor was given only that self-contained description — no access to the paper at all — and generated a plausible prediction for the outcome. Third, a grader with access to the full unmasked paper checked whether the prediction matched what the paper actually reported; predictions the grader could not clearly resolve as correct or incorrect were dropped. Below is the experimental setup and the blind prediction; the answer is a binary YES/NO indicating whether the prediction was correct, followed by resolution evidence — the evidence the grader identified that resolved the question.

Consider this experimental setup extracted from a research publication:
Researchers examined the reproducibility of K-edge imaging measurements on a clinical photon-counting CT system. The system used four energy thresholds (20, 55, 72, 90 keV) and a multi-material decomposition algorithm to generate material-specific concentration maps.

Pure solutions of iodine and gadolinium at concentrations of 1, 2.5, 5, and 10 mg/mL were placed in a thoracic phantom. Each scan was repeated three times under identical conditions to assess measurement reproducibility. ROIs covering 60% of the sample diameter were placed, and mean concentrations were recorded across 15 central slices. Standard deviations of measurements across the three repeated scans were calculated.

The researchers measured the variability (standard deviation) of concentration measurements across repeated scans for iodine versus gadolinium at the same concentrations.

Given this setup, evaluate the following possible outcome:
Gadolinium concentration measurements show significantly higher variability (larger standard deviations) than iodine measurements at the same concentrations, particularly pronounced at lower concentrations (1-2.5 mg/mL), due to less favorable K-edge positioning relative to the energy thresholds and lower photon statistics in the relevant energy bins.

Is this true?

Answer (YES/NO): NO